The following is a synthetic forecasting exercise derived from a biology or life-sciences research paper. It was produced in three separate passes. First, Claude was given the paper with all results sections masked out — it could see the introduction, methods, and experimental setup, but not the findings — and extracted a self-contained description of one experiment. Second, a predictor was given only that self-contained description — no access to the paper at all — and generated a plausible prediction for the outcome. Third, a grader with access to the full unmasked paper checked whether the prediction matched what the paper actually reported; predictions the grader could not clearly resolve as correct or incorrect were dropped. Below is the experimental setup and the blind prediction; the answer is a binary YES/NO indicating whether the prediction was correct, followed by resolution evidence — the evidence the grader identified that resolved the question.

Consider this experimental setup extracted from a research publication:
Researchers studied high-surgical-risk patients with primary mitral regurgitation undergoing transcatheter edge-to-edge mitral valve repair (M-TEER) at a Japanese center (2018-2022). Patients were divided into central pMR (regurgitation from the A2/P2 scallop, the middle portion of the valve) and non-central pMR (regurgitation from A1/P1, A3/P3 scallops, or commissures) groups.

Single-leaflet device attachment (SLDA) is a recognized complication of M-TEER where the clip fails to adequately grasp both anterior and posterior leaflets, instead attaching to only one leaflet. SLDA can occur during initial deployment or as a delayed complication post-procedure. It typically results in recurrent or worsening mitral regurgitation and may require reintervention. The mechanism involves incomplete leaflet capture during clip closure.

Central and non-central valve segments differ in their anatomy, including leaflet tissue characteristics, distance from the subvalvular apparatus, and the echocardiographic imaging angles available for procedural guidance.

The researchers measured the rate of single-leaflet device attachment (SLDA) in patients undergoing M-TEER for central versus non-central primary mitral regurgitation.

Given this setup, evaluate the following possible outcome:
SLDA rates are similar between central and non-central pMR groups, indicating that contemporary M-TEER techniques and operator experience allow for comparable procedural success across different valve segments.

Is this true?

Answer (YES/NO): NO